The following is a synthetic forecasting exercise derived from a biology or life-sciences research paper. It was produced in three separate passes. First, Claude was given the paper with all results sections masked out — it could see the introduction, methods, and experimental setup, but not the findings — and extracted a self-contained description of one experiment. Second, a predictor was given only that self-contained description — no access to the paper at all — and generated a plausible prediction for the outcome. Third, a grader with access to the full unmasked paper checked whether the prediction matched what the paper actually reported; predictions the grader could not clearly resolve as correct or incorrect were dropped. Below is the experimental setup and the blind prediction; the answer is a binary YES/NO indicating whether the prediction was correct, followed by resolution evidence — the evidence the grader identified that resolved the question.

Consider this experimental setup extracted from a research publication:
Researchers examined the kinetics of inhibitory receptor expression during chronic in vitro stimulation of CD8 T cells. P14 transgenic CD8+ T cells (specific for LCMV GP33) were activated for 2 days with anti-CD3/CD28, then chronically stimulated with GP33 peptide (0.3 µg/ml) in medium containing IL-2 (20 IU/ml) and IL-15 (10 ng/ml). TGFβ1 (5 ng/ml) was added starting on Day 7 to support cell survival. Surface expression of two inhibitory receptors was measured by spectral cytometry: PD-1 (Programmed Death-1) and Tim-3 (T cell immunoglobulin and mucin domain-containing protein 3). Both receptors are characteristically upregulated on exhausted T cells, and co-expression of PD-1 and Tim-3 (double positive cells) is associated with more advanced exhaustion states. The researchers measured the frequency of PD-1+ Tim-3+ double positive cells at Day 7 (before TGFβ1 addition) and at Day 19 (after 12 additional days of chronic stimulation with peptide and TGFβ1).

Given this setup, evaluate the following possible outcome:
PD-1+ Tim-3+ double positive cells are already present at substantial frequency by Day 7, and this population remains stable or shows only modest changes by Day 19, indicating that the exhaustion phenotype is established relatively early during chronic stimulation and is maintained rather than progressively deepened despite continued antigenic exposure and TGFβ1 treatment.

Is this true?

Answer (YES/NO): NO